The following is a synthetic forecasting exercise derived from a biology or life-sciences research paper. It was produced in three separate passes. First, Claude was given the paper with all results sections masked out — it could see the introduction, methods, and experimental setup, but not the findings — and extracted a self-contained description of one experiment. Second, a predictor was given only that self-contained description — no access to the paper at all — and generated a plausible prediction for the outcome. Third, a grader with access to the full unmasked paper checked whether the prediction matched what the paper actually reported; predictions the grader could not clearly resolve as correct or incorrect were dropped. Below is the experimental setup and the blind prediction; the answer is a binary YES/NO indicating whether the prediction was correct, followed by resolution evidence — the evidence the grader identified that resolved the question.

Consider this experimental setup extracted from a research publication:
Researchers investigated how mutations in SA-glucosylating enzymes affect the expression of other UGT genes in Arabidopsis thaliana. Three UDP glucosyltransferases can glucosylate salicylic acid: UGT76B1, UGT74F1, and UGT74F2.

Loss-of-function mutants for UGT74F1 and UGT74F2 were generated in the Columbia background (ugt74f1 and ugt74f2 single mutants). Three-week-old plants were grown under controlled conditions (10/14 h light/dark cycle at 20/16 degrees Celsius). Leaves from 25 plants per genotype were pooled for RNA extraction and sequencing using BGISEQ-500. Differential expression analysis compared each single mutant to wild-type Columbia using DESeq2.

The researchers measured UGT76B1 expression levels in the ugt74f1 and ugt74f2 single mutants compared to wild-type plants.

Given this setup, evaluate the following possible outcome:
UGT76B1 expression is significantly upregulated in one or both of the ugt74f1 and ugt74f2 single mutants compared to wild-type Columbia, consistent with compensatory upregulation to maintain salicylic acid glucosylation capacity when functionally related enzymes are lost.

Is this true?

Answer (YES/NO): YES